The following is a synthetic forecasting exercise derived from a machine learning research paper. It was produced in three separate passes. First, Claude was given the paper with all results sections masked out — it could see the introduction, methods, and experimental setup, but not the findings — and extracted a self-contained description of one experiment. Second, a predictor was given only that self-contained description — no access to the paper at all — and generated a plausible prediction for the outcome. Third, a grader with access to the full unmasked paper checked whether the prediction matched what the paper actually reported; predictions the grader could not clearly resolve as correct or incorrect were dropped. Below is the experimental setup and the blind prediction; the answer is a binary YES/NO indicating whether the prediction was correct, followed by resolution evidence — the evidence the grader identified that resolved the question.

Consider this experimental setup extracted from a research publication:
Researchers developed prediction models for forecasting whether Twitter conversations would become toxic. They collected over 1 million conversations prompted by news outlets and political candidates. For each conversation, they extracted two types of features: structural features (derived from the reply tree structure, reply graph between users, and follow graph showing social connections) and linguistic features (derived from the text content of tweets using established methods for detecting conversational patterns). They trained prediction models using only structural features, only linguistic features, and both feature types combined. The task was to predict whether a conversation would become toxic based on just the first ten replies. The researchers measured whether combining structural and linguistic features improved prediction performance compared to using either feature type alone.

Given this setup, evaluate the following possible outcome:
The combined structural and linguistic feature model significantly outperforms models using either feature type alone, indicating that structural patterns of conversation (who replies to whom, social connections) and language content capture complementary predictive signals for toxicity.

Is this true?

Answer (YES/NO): YES